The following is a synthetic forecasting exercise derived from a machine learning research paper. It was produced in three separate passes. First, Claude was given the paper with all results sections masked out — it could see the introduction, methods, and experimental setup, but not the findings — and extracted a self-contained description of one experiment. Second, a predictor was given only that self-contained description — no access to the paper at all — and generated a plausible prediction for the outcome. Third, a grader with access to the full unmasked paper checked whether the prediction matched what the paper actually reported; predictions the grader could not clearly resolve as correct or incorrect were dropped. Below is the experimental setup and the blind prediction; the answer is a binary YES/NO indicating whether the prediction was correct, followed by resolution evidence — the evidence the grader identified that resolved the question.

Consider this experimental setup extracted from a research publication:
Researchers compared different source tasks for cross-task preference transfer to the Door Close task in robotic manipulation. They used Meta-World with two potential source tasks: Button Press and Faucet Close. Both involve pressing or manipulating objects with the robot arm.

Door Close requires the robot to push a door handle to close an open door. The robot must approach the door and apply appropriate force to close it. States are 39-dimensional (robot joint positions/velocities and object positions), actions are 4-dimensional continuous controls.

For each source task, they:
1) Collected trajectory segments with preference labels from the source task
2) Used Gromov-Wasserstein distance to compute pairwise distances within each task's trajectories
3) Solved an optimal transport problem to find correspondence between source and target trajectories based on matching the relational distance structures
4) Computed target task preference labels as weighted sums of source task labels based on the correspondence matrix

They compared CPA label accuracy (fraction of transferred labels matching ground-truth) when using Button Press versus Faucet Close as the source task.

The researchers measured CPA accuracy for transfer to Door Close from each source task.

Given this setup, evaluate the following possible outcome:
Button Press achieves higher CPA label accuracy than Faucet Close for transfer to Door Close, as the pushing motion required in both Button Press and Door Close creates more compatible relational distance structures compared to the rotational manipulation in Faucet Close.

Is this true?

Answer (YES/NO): YES